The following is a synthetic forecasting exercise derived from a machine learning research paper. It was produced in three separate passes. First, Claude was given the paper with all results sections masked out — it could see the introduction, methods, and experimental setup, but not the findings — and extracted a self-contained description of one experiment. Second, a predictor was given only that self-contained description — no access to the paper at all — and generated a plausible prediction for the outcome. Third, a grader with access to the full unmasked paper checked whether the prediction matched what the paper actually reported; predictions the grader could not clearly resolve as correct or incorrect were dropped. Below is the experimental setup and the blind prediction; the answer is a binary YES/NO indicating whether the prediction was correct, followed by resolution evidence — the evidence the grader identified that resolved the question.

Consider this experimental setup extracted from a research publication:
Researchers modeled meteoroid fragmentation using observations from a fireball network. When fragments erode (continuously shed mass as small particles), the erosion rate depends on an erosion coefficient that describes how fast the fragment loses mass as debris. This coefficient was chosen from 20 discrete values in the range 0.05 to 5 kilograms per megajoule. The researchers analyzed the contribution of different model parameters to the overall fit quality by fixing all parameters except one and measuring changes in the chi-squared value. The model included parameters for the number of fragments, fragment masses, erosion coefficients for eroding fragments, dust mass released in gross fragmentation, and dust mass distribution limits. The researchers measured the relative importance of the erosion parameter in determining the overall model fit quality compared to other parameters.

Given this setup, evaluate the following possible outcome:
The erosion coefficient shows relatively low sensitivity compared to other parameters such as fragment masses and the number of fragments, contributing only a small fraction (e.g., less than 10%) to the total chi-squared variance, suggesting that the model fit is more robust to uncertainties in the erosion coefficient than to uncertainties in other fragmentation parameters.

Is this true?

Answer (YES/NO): NO